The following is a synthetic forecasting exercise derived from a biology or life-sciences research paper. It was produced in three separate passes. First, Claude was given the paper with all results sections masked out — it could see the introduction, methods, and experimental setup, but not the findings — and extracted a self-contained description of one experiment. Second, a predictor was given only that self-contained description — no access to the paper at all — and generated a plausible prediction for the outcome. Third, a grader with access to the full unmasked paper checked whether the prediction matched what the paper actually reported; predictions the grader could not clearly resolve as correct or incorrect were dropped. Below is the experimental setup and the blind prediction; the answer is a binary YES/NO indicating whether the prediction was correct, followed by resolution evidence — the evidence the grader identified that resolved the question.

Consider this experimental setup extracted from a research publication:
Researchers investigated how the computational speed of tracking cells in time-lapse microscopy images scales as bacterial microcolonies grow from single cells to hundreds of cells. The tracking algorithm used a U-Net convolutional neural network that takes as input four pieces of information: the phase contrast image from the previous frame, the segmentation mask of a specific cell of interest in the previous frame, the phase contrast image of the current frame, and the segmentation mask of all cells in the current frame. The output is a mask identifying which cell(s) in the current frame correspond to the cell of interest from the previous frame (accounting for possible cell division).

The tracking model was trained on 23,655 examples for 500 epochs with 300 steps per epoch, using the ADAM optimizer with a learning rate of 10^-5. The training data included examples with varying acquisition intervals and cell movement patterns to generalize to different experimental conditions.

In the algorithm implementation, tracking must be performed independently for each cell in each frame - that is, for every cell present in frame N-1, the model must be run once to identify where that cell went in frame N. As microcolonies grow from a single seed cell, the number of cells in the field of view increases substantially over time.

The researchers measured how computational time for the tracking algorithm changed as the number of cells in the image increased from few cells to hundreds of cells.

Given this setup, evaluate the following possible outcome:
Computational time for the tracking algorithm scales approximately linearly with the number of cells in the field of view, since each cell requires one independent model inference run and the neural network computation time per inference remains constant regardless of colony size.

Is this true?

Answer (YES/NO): YES